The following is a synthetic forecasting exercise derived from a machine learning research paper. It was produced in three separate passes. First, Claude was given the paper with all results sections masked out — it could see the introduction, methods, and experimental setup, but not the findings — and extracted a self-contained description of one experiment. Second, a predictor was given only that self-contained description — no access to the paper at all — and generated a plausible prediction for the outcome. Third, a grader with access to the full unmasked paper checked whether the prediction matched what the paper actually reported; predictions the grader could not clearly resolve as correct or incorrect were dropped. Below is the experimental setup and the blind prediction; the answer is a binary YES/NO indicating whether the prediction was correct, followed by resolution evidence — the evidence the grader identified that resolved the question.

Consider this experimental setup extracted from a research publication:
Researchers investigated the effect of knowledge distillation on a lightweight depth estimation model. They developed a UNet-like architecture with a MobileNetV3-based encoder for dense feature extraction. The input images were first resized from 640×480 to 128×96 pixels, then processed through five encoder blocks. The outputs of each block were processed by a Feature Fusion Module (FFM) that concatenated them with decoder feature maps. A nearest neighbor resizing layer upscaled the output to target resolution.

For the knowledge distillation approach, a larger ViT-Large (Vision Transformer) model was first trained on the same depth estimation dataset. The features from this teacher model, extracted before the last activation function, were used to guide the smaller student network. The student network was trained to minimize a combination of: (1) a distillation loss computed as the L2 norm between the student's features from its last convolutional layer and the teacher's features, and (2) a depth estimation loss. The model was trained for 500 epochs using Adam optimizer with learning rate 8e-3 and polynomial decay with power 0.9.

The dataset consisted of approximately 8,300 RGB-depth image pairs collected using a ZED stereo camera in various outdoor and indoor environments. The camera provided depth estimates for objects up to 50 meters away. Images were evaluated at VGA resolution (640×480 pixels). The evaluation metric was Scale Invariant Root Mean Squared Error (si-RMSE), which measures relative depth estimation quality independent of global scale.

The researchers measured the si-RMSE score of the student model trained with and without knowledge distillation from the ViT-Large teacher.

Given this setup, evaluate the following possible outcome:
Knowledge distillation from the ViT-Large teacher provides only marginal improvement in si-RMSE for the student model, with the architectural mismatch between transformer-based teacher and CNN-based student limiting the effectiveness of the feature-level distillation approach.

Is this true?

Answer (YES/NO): NO